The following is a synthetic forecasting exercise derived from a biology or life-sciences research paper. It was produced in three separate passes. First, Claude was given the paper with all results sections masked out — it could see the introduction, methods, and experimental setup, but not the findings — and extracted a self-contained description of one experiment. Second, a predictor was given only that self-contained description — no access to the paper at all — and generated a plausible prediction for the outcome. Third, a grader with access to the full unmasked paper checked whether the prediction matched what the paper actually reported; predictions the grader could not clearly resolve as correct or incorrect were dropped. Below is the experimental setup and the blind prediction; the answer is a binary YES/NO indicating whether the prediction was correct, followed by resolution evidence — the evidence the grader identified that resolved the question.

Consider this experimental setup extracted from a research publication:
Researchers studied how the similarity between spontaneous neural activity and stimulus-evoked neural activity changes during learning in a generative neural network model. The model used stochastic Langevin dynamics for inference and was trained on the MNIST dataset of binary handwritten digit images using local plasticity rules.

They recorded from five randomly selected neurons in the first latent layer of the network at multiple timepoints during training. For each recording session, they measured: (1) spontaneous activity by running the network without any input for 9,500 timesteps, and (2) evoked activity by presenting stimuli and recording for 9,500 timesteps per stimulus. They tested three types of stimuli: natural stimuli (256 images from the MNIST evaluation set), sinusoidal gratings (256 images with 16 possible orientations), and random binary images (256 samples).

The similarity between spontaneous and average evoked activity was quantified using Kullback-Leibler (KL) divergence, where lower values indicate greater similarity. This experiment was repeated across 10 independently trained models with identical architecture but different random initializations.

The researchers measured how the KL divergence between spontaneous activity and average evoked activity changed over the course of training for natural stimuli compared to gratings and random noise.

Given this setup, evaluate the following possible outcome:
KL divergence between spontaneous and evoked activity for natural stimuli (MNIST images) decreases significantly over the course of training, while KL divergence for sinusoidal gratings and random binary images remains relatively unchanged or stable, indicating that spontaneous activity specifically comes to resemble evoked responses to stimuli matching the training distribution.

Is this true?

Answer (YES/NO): YES